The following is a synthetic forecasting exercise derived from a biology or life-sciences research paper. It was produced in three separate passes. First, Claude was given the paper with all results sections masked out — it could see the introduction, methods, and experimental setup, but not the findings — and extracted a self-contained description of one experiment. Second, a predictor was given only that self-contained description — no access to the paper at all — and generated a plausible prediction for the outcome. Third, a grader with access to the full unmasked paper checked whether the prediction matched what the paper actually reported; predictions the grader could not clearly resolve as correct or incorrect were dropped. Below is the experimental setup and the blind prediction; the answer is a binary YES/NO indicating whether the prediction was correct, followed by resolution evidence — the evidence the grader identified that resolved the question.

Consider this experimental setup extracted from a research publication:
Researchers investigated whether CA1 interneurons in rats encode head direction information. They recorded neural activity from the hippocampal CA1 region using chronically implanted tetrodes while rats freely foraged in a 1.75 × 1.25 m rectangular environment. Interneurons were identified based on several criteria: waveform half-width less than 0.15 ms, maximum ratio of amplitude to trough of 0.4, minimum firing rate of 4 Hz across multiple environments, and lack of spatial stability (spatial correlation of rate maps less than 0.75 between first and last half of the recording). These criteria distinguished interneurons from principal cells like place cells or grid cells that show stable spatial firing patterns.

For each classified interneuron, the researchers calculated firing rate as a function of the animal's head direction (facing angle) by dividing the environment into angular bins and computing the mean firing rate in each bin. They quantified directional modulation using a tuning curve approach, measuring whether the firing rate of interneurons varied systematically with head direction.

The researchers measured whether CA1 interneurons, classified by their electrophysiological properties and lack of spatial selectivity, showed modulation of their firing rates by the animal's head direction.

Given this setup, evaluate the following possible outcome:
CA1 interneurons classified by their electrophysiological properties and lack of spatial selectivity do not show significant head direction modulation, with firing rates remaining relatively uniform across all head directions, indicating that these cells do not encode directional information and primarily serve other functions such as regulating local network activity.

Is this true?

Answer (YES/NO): NO